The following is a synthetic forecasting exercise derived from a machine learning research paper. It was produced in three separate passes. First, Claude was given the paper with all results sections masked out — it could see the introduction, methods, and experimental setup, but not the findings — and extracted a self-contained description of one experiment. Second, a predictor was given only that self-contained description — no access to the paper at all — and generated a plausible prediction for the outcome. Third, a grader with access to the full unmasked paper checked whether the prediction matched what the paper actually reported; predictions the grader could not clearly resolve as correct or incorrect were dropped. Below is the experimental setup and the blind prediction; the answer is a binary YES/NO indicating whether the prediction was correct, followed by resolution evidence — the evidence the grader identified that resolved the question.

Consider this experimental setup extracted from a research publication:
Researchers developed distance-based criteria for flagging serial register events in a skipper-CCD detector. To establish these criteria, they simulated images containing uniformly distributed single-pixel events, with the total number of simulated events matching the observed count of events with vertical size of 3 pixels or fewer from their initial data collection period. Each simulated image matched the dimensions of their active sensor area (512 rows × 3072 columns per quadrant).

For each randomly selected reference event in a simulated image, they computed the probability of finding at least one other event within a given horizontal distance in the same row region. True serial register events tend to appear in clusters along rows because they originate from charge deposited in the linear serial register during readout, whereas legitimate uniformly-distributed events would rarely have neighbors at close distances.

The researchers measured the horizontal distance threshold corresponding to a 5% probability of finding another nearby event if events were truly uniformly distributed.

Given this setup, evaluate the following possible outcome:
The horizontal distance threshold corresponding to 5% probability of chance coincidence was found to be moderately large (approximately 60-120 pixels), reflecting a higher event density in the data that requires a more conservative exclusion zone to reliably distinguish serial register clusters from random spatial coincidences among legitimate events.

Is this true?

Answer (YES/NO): NO